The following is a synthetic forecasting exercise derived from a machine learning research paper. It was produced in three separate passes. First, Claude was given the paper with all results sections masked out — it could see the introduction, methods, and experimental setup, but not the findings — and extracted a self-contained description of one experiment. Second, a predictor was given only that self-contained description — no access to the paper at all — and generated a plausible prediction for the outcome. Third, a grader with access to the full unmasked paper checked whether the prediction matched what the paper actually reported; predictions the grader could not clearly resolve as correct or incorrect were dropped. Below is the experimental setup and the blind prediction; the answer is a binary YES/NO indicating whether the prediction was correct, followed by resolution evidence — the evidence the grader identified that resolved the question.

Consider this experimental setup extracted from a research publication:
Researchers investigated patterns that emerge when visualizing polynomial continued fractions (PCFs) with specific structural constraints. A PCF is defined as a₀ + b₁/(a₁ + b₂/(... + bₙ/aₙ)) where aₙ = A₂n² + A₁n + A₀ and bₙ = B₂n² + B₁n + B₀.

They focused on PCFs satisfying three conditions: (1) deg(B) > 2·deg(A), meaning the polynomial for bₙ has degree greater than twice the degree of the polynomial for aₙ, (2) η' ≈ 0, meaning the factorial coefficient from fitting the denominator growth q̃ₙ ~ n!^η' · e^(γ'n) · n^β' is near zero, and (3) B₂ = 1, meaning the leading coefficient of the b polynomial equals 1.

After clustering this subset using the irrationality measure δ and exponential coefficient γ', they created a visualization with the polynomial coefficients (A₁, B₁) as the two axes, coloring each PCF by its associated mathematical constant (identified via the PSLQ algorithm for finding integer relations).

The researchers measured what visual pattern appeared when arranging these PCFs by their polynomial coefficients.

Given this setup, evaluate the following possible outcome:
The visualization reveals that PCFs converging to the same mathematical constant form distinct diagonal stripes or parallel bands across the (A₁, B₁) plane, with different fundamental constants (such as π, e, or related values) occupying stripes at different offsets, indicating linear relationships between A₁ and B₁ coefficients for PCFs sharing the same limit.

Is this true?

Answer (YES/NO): NO